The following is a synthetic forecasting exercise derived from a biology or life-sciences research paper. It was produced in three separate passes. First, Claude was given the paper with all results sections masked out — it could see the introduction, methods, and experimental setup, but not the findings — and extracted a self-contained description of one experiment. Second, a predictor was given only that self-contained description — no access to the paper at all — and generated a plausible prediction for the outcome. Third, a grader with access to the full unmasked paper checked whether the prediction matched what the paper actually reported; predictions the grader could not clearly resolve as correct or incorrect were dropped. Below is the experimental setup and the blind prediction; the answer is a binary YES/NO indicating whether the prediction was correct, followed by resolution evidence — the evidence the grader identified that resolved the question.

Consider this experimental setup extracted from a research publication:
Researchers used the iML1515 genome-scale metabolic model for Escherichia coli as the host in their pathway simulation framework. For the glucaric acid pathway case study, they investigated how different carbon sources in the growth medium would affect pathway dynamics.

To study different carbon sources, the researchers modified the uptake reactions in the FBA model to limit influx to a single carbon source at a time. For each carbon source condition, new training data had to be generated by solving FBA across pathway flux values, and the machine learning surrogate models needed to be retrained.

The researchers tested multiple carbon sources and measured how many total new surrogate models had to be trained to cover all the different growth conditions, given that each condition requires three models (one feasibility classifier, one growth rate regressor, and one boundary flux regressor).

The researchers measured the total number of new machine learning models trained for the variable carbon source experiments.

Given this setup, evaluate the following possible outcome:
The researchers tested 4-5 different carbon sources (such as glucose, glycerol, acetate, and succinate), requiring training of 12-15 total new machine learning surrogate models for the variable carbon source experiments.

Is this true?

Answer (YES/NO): NO